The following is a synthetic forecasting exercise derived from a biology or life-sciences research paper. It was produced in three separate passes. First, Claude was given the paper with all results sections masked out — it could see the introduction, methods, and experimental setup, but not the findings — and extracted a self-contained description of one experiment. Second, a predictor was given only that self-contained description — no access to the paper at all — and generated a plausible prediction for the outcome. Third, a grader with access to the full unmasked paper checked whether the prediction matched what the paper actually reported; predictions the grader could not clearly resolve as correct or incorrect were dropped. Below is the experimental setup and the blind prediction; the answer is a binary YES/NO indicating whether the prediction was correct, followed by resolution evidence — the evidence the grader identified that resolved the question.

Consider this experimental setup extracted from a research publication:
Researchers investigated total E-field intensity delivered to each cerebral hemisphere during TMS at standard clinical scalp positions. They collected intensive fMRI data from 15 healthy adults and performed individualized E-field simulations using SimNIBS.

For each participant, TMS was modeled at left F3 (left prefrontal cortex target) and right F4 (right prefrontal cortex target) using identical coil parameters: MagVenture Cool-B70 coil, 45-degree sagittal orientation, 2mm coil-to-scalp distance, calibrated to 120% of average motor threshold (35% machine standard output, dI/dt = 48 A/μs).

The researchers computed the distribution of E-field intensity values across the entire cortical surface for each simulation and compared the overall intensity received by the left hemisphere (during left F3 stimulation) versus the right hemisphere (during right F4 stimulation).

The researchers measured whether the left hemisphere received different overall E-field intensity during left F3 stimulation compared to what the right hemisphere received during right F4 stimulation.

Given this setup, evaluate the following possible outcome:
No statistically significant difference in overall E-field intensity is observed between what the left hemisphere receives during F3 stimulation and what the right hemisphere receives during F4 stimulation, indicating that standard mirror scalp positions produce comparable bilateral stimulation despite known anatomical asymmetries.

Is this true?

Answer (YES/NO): NO